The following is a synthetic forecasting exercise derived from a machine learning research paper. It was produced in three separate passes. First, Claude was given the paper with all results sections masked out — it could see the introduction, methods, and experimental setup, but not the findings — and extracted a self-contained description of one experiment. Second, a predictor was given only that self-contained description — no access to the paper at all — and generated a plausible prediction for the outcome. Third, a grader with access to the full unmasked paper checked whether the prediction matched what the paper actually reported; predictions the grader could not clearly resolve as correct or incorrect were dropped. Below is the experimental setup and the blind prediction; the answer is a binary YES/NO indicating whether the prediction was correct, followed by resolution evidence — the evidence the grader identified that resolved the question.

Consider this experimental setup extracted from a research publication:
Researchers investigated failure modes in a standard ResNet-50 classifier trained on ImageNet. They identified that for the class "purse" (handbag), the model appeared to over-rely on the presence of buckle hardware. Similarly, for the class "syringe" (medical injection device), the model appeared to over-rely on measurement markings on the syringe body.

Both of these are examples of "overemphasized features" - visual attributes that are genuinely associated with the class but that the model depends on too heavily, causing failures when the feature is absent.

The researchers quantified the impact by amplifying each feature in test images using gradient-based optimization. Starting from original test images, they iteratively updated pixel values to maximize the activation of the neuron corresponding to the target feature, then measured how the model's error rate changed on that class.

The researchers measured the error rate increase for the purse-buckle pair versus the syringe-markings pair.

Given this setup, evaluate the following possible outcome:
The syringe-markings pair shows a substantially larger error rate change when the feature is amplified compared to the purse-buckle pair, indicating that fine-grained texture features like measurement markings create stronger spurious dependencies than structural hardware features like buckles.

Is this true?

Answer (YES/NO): YES